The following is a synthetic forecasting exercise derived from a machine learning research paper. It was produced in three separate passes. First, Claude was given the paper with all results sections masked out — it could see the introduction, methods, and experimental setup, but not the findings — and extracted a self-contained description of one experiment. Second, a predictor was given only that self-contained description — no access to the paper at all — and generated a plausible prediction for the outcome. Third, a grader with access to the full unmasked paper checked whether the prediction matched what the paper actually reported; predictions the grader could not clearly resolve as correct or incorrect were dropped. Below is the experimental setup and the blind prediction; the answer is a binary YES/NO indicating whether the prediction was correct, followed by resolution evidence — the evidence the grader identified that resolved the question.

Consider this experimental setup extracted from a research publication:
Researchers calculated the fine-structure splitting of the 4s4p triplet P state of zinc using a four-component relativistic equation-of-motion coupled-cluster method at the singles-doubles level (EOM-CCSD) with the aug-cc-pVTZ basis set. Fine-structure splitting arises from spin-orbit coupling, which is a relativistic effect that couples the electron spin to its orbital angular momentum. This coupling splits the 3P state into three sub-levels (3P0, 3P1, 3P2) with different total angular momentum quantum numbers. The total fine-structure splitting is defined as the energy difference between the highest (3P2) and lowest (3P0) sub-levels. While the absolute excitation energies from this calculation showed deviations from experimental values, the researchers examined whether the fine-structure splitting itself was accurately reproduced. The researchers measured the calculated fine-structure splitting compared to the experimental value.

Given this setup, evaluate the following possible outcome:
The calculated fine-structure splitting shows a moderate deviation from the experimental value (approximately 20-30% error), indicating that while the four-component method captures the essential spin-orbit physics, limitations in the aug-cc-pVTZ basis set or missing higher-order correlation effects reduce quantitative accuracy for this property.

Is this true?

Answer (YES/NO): NO